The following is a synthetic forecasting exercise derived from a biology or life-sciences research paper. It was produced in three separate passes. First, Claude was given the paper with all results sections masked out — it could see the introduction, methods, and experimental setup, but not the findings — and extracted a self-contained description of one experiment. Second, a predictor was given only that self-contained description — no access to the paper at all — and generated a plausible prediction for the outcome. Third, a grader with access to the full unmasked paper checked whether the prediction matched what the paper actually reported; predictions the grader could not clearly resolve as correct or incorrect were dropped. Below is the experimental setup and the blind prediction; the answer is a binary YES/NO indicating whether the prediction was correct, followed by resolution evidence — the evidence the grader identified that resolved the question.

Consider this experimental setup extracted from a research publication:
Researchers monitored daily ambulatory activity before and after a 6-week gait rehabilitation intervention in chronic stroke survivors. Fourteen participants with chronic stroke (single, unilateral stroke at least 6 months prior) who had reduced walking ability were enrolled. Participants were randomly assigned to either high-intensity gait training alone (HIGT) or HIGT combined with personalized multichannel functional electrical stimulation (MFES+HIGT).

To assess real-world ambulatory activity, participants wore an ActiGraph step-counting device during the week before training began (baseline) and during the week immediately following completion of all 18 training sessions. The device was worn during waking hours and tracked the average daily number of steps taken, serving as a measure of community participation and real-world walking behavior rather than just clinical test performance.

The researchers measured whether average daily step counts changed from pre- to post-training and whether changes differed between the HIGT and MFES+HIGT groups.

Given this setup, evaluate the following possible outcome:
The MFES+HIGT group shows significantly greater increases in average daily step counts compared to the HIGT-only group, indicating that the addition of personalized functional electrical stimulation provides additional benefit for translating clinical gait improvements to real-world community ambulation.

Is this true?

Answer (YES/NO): NO